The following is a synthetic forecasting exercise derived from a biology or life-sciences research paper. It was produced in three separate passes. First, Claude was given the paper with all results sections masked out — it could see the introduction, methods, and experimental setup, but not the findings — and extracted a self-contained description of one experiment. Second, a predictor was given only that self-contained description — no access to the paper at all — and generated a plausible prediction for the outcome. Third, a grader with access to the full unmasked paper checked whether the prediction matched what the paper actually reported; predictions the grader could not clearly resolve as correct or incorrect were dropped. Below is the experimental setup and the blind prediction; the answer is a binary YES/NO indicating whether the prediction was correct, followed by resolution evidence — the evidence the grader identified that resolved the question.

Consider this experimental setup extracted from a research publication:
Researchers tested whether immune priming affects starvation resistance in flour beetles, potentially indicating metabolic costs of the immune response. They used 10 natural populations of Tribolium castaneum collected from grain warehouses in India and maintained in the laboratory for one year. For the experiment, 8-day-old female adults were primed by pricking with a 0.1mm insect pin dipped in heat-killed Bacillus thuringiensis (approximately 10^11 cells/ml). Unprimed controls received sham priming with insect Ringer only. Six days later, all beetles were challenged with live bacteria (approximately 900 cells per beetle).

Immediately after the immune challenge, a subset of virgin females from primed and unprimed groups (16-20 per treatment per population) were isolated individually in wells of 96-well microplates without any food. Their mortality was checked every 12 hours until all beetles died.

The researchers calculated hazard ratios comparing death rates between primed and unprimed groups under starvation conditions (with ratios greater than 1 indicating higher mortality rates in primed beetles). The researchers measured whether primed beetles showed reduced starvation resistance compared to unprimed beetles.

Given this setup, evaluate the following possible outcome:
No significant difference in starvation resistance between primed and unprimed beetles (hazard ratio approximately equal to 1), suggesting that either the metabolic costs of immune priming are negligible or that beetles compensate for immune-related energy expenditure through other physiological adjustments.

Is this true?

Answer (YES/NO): YES